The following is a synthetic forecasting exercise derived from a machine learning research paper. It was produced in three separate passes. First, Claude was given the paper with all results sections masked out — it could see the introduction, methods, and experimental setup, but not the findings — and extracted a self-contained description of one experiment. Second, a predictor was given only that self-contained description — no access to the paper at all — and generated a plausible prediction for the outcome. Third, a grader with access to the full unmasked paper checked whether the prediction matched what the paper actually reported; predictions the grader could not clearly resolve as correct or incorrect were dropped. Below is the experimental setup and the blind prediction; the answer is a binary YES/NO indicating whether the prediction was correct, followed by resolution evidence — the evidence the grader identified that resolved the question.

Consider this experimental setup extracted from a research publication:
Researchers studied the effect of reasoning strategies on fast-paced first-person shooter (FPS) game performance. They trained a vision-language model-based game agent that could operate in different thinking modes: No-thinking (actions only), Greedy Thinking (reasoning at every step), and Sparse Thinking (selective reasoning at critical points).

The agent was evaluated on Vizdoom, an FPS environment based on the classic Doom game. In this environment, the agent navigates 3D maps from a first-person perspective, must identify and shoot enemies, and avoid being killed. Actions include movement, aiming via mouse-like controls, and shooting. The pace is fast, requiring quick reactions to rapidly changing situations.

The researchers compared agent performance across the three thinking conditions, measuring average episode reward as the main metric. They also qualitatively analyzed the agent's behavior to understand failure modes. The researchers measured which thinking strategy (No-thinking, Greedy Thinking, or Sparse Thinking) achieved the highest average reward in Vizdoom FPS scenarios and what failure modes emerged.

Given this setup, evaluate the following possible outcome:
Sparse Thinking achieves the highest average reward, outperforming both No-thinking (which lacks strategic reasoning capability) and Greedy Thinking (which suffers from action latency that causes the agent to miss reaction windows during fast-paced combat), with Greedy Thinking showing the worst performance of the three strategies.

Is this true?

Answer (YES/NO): NO